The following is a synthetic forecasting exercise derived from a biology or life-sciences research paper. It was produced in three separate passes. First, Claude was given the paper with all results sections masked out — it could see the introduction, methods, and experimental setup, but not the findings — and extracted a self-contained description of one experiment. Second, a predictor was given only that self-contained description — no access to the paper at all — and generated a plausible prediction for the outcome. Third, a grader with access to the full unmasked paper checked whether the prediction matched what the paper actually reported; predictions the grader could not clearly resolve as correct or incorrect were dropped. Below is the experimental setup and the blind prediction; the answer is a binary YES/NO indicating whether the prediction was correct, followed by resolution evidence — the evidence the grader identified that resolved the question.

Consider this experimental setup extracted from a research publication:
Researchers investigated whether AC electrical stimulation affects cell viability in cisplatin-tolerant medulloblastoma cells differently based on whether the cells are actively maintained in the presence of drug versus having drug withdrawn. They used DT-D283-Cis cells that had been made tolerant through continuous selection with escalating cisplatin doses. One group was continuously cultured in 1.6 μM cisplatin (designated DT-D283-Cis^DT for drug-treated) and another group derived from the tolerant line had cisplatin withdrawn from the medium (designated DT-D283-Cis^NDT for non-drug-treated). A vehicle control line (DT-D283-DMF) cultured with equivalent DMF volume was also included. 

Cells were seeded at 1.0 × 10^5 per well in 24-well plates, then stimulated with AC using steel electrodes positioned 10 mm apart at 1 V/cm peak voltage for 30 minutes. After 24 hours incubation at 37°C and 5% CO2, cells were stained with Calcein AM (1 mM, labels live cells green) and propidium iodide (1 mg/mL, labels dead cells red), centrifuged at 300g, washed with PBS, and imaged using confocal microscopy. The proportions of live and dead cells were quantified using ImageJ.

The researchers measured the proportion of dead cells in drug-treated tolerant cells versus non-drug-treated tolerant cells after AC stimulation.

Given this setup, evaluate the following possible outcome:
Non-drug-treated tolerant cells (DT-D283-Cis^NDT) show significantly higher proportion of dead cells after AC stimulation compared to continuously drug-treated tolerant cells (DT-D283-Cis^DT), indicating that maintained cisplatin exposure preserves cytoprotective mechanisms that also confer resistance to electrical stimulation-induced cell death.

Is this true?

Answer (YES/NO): NO